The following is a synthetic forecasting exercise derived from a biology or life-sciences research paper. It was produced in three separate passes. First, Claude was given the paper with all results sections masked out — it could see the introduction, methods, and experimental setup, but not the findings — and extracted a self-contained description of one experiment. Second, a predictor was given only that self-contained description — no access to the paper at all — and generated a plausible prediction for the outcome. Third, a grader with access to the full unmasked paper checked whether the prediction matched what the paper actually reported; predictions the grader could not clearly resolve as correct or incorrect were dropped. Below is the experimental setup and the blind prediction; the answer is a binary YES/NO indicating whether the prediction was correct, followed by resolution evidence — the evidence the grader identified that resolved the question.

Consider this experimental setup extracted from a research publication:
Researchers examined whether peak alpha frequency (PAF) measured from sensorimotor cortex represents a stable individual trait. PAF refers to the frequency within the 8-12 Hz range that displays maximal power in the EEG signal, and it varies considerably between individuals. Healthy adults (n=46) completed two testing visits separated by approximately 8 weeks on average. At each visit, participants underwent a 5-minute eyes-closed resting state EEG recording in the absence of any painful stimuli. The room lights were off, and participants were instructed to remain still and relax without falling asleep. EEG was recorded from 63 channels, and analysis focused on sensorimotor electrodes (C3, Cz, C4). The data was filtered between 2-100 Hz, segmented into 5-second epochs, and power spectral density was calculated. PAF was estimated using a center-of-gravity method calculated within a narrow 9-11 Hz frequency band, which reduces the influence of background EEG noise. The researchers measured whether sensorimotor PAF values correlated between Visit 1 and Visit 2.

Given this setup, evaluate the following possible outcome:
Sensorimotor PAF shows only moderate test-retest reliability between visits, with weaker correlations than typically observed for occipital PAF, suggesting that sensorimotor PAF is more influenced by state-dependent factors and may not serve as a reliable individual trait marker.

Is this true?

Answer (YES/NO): NO